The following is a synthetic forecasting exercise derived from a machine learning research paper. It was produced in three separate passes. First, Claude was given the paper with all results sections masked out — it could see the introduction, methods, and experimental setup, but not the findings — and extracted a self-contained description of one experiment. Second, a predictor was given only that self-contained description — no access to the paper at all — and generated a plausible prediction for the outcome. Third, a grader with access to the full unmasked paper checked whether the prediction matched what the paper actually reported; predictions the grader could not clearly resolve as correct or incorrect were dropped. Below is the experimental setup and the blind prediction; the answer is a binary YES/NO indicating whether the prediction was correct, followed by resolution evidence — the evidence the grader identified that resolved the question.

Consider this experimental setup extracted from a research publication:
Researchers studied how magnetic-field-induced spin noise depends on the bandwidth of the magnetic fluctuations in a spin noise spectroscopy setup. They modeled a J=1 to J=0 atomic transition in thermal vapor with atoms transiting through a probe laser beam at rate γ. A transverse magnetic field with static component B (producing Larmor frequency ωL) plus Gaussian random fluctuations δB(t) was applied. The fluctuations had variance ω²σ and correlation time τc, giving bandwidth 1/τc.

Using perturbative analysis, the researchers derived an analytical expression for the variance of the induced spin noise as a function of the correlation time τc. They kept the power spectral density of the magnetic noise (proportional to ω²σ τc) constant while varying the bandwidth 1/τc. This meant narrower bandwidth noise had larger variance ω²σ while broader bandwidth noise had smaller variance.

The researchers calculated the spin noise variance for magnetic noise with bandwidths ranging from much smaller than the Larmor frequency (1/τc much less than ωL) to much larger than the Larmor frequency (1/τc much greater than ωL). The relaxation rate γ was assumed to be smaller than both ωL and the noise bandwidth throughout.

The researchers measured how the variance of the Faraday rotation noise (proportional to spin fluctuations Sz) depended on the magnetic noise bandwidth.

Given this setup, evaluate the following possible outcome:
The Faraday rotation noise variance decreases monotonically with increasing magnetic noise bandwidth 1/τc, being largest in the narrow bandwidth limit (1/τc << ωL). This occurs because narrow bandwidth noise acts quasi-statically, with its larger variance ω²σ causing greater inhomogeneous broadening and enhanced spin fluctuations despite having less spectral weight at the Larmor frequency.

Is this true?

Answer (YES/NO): NO